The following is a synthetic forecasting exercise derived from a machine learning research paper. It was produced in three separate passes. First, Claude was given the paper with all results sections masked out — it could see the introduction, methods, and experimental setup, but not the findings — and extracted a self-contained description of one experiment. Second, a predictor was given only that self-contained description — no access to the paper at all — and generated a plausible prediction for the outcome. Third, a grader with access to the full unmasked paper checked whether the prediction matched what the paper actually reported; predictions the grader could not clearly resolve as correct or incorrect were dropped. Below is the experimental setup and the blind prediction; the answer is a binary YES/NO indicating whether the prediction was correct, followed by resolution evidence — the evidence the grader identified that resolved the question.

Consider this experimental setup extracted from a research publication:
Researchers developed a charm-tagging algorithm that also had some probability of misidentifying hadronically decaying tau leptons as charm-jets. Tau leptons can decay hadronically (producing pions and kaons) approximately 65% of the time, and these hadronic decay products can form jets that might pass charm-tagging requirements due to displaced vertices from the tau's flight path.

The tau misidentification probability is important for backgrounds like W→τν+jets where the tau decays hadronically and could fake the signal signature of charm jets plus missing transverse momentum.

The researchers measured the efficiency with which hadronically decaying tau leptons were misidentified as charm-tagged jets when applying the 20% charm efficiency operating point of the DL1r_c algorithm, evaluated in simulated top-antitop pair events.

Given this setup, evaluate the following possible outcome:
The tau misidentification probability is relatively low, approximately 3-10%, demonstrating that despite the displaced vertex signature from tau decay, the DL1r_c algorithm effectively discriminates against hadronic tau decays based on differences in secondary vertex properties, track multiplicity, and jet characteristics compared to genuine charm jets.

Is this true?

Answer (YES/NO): NO